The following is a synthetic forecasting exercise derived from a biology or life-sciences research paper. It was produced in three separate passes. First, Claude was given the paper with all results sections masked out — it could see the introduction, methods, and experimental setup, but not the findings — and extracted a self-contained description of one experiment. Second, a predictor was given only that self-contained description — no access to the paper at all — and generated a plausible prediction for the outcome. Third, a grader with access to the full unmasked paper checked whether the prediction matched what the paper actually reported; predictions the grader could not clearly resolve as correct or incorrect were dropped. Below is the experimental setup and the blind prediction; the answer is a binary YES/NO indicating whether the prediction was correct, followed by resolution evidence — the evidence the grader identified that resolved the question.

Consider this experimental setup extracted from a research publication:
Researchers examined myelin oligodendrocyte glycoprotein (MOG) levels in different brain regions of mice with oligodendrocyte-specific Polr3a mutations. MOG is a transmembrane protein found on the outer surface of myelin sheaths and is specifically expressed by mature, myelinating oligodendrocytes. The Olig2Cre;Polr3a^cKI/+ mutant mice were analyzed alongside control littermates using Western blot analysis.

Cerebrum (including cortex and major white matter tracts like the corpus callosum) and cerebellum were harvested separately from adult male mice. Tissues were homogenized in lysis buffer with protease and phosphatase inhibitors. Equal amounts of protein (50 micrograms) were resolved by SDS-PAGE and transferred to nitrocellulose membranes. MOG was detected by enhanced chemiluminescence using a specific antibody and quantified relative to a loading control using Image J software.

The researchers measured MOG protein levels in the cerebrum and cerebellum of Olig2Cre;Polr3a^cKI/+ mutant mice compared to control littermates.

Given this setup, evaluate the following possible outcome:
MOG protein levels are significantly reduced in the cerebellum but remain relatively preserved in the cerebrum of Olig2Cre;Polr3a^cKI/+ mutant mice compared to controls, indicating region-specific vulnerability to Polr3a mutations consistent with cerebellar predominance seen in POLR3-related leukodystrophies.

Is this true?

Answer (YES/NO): NO